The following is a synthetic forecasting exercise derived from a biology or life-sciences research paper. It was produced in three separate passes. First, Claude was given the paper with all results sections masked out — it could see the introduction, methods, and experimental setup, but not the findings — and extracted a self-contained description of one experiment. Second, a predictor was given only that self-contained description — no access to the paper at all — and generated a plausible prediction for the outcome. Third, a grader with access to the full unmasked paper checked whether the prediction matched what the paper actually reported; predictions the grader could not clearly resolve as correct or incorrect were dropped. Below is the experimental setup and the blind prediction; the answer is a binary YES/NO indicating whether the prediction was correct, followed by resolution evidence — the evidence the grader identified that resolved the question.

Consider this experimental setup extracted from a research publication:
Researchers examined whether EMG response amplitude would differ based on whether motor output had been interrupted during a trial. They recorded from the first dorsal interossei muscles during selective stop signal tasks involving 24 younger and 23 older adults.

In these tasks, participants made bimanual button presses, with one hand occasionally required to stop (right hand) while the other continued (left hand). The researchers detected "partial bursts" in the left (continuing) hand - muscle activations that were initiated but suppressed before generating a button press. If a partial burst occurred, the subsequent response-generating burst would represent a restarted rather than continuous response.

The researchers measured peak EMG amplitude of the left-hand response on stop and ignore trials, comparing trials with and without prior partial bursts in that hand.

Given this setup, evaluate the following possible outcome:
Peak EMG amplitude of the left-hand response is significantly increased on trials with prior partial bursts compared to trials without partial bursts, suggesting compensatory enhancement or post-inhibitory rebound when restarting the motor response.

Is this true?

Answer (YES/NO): YES